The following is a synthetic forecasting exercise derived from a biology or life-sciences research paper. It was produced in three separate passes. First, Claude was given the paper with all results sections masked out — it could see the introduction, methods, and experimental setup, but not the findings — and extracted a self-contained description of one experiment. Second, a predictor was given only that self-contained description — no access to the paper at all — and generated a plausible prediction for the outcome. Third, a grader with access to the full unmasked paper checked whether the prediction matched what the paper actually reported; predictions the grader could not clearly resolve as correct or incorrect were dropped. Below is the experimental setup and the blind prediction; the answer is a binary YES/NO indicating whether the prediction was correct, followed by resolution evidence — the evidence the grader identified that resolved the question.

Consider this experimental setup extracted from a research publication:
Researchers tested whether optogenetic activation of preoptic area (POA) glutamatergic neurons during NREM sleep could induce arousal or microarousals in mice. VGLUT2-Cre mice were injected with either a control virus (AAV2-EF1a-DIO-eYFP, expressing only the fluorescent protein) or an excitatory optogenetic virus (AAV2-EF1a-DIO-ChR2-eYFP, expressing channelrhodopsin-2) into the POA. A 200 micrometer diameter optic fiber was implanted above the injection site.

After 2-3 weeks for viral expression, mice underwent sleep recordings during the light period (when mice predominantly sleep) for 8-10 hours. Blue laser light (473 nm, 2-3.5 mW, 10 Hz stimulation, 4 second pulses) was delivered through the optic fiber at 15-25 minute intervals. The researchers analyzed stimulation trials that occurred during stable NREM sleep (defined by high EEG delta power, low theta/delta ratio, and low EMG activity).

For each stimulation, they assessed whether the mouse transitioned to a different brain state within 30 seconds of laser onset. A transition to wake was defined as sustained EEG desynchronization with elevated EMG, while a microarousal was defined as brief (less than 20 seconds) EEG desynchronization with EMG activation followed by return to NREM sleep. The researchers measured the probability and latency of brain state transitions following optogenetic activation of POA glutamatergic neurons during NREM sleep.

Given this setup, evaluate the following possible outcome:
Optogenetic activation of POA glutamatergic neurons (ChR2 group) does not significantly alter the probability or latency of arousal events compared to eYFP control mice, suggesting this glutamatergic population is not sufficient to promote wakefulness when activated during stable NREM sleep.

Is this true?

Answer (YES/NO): NO